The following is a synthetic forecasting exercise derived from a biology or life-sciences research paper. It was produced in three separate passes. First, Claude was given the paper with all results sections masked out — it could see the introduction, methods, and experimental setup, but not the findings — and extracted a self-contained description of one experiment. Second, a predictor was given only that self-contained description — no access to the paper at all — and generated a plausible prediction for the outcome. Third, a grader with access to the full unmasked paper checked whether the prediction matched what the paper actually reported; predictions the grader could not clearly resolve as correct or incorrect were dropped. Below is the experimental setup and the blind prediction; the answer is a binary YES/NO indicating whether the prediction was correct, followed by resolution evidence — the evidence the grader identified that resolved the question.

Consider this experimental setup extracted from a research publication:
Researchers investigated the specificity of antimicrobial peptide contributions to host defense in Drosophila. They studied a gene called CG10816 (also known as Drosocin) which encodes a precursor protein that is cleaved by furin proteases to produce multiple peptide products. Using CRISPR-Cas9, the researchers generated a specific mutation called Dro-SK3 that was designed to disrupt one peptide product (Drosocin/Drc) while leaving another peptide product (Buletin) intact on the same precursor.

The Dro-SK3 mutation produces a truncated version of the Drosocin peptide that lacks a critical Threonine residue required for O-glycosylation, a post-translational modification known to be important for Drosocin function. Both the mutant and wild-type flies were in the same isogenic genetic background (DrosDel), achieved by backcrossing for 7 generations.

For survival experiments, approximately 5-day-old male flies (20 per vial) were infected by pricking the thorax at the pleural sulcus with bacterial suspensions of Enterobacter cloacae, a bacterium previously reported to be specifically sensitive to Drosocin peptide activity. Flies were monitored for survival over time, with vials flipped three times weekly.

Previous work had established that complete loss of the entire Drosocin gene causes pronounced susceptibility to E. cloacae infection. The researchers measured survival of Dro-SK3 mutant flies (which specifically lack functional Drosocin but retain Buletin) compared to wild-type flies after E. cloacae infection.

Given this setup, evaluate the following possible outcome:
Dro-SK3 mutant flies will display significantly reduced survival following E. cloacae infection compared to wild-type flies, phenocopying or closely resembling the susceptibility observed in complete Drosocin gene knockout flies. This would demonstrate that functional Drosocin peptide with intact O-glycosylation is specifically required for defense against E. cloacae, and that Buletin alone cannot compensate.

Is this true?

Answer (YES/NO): YES